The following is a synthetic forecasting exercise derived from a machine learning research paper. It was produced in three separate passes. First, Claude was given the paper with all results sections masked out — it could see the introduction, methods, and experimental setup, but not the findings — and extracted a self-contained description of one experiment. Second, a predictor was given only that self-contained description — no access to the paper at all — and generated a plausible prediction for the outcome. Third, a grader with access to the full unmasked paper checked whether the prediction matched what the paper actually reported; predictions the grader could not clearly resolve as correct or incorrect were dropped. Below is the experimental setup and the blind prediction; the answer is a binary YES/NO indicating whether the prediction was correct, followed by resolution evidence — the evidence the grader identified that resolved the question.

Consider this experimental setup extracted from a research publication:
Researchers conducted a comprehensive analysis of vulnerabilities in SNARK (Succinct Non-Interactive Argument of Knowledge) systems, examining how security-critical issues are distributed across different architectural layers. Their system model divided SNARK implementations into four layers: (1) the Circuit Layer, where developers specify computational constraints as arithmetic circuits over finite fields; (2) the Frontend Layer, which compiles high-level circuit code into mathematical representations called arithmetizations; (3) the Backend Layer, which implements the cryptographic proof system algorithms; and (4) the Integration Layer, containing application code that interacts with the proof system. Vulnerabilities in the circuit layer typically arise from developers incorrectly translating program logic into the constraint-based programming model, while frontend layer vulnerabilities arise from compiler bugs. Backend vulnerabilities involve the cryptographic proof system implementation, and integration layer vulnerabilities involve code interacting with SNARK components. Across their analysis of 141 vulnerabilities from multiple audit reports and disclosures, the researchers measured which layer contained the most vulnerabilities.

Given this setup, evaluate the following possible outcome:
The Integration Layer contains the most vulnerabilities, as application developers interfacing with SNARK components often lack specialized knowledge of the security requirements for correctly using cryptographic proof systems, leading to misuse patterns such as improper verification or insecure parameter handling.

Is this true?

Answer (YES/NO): NO